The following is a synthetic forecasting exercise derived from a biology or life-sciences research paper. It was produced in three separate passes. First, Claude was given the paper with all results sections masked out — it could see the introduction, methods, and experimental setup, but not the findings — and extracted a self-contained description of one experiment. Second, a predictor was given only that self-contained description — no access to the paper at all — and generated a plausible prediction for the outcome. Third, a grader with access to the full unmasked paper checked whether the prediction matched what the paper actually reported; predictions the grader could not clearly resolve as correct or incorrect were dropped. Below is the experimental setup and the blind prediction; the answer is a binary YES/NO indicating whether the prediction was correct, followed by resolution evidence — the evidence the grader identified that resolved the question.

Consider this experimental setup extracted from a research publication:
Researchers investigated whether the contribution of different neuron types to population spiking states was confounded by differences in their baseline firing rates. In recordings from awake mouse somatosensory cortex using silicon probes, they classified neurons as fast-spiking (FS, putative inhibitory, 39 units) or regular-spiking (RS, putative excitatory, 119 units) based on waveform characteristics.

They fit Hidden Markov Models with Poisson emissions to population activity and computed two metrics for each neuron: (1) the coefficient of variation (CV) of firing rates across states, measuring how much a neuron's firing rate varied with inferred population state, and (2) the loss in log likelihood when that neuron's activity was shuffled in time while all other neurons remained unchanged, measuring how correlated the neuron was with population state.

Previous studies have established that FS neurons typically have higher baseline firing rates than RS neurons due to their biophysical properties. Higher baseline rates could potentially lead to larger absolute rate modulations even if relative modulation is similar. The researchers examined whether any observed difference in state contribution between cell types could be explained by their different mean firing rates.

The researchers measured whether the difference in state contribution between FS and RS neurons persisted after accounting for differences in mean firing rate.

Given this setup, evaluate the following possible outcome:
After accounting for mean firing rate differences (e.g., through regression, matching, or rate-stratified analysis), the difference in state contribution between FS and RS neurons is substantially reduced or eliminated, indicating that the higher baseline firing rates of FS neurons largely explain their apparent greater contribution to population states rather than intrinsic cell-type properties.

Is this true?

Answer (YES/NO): NO